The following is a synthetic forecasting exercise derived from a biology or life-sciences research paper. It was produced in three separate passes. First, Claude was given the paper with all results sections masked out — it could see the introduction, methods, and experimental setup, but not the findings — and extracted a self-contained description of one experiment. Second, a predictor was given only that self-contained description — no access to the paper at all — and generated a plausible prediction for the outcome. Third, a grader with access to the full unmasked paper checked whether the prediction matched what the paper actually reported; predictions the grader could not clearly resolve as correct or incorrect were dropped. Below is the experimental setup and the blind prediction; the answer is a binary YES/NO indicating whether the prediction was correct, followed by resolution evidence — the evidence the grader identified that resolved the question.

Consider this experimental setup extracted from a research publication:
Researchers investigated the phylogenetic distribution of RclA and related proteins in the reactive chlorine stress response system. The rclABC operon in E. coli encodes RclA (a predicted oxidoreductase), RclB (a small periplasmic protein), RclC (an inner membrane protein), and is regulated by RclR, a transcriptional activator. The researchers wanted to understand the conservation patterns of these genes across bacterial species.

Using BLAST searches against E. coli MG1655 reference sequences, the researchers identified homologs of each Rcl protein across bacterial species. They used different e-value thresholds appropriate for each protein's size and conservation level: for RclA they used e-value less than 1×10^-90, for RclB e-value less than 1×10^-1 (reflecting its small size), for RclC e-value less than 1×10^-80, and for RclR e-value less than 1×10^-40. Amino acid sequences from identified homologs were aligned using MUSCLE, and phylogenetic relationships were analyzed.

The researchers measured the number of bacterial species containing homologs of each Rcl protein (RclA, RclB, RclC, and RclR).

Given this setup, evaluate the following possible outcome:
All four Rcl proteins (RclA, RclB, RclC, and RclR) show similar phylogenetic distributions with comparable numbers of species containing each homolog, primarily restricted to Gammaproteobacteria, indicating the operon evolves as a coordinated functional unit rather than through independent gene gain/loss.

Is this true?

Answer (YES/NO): NO